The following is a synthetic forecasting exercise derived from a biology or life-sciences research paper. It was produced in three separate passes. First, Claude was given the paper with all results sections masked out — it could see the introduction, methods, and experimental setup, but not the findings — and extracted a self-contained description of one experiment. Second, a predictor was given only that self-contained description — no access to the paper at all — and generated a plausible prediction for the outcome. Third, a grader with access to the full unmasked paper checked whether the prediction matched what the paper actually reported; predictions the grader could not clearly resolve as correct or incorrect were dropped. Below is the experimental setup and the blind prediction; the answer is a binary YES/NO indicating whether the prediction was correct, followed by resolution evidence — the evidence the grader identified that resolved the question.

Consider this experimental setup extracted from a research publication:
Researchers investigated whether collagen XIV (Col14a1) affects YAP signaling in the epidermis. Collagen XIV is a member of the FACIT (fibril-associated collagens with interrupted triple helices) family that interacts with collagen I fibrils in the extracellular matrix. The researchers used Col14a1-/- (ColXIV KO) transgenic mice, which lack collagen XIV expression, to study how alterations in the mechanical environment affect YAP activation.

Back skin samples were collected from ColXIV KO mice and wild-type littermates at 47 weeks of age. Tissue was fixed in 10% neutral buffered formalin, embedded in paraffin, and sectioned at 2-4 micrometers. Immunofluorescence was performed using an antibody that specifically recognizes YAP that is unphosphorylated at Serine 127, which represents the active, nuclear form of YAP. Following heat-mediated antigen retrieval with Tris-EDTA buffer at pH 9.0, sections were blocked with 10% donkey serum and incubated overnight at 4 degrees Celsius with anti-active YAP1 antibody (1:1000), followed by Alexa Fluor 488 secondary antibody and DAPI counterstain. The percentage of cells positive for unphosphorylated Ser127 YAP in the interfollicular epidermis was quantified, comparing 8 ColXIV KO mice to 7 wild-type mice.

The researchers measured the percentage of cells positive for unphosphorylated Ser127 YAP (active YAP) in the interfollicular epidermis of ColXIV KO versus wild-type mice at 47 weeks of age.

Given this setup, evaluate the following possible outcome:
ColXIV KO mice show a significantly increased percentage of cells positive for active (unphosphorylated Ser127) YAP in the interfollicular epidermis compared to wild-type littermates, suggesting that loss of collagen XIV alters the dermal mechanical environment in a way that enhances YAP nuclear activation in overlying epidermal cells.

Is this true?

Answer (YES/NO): YES